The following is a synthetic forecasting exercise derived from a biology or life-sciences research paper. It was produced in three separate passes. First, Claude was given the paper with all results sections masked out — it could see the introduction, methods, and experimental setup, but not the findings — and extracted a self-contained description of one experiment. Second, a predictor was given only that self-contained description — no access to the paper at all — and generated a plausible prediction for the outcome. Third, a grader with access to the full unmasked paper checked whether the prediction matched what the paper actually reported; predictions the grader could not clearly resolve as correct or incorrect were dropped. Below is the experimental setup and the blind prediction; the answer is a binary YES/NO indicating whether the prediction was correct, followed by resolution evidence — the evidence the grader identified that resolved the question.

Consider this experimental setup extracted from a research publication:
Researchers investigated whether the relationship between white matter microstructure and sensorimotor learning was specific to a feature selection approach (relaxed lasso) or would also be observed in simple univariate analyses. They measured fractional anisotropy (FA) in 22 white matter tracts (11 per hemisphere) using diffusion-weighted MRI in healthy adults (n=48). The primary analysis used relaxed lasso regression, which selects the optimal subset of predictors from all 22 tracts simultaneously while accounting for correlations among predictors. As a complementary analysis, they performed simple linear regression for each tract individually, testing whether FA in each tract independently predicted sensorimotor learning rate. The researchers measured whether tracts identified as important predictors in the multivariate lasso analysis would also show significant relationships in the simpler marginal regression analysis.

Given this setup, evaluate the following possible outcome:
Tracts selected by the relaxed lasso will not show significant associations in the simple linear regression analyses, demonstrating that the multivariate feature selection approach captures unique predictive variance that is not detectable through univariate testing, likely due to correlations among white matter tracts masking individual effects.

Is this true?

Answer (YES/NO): NO